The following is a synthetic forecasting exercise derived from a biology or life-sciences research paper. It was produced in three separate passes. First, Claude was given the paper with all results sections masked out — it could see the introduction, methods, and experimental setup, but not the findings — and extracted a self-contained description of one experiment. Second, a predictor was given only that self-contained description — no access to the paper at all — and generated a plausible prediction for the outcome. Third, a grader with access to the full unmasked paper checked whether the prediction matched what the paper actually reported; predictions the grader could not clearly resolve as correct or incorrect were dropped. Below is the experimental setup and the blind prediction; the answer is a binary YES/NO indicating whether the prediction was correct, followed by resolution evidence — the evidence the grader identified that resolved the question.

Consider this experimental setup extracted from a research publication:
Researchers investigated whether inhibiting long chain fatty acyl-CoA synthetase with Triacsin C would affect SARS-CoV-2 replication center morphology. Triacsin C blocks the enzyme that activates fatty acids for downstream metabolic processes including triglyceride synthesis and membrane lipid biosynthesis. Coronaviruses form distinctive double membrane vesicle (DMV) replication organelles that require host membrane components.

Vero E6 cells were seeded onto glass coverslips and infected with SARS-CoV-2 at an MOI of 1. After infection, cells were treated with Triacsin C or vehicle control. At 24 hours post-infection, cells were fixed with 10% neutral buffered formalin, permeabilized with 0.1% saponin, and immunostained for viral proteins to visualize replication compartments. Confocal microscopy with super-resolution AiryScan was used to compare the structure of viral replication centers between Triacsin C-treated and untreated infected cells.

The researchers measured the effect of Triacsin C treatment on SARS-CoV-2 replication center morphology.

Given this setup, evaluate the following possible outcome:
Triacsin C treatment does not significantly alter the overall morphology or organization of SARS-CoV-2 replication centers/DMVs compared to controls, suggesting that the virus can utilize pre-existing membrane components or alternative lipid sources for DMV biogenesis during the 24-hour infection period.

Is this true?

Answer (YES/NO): NO